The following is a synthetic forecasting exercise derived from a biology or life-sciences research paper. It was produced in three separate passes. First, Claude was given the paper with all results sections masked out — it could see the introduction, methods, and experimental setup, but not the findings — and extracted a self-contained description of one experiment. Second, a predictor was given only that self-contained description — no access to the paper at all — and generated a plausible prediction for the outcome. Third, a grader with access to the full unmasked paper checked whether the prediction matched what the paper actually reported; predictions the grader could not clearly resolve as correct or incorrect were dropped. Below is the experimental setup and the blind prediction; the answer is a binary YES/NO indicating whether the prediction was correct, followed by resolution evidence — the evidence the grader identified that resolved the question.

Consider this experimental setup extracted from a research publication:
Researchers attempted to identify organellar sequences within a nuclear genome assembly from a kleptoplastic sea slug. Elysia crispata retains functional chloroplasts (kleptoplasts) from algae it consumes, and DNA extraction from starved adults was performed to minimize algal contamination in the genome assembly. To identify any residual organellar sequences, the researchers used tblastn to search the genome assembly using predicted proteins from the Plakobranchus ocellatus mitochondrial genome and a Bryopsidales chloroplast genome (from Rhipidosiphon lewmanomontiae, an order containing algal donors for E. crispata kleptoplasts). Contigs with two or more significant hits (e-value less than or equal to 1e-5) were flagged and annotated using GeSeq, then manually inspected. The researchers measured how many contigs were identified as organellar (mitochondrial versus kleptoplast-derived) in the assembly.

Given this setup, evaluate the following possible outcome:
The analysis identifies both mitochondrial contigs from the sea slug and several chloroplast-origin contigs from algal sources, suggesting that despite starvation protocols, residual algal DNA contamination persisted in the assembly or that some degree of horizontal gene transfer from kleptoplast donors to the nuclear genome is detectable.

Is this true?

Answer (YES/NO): NO